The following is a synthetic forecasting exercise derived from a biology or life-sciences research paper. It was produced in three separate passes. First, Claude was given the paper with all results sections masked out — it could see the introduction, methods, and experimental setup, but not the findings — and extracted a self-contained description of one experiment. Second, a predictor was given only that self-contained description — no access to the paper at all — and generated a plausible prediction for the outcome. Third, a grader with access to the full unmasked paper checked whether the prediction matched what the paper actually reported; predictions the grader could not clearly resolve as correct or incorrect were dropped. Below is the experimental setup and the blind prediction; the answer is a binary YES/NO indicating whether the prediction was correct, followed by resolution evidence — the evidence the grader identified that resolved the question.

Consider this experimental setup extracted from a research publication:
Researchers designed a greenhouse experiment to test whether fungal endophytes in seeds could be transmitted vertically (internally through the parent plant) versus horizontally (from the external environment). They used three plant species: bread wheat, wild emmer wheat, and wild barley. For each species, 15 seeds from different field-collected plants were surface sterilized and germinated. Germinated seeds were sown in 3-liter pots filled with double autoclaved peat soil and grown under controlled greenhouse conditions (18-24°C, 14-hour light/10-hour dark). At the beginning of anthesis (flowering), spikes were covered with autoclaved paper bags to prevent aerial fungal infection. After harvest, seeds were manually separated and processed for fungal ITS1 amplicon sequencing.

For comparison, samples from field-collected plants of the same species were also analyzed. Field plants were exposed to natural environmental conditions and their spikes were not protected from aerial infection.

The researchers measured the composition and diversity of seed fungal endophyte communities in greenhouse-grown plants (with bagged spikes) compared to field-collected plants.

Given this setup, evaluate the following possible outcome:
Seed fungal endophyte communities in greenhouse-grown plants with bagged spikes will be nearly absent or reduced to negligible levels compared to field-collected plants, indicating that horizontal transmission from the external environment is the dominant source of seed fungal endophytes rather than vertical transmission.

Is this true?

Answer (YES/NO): NO